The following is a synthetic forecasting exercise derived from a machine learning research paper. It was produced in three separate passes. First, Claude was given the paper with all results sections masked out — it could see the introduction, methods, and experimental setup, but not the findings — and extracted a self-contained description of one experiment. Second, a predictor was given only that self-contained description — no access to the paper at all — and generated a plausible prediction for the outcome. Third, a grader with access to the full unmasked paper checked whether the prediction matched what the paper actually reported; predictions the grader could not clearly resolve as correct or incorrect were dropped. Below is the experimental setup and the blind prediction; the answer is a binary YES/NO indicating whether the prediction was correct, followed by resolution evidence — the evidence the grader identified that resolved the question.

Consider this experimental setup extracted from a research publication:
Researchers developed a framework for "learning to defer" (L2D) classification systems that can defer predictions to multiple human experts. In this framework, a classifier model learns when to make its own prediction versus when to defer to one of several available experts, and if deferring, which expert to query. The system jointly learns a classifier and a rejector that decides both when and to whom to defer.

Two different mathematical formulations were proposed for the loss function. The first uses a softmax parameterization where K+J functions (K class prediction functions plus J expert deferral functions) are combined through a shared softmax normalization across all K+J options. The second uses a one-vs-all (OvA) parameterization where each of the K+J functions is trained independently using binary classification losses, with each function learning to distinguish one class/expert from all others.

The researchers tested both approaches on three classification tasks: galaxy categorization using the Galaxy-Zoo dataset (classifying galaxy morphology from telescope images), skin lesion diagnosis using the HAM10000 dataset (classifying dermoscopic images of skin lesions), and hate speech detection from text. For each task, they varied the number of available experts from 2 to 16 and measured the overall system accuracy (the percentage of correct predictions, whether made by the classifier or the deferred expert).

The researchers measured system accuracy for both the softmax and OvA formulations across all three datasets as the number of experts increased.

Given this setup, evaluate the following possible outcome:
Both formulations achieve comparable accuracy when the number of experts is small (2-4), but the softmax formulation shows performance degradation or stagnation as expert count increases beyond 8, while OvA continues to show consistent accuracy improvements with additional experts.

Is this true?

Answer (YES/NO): NO